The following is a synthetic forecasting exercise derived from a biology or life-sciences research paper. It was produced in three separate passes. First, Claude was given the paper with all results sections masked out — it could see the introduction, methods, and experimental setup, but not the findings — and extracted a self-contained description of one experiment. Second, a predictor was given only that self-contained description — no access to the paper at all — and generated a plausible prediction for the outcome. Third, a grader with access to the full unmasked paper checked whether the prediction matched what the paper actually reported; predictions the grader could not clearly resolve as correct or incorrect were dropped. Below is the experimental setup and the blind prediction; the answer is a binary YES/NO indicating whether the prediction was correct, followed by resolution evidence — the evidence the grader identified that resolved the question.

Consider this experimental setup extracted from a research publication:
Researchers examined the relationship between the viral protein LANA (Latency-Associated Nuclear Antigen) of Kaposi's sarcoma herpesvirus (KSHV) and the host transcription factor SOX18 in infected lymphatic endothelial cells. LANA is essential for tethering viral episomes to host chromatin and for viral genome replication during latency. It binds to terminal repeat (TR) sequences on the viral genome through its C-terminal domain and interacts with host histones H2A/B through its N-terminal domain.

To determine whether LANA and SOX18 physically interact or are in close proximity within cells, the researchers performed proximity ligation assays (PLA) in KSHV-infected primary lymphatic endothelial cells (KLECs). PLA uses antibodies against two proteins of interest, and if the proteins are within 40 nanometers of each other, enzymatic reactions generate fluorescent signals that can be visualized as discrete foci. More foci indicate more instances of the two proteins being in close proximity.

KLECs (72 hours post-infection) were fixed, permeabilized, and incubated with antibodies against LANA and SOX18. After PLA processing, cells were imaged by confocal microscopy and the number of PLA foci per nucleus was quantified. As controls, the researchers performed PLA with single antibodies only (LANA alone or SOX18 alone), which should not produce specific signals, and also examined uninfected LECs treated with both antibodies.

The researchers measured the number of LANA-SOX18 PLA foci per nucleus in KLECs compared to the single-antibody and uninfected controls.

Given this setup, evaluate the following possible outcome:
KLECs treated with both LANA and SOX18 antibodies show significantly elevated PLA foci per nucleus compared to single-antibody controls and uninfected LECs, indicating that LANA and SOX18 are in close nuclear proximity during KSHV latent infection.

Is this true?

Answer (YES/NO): YES